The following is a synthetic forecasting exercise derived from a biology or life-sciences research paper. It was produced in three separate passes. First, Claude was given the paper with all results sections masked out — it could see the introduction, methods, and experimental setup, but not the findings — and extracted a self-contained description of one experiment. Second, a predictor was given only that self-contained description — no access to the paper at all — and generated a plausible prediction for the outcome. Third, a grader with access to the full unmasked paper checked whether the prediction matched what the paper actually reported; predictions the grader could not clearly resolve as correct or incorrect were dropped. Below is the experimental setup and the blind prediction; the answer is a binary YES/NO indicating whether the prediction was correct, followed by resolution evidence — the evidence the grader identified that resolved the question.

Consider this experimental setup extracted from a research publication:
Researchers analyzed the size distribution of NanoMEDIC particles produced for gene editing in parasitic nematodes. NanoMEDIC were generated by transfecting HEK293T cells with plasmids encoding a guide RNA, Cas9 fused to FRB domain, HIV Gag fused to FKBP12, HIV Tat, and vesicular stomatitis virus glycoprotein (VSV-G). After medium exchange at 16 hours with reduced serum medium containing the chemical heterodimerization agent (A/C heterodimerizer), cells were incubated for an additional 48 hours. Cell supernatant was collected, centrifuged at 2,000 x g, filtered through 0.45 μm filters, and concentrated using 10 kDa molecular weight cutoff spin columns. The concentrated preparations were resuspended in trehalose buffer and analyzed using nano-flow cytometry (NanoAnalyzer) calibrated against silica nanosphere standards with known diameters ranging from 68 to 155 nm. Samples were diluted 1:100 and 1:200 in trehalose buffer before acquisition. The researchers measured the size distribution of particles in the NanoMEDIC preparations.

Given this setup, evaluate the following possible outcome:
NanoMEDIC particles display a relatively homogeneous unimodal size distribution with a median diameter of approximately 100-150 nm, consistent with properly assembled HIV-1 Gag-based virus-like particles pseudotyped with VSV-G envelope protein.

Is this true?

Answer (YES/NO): NO